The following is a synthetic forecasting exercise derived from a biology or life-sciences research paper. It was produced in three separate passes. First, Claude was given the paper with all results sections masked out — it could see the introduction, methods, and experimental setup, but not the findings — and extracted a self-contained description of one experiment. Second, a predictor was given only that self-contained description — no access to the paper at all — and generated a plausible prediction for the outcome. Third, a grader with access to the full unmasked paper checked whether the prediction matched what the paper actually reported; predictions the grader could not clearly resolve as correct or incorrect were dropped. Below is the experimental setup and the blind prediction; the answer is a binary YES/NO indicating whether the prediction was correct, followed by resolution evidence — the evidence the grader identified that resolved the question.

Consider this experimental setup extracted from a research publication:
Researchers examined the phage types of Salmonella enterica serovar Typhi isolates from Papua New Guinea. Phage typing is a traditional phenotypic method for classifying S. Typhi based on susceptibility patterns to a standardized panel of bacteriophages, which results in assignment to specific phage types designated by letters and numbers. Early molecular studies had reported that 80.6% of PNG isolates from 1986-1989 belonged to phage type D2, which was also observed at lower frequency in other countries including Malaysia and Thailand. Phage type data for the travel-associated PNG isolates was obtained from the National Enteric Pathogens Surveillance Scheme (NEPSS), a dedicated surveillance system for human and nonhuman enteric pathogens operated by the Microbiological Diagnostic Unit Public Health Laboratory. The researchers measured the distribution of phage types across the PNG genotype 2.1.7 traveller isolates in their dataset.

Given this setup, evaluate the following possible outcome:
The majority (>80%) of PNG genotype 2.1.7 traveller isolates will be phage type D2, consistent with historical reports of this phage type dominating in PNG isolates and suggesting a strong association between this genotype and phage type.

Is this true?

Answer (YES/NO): YES